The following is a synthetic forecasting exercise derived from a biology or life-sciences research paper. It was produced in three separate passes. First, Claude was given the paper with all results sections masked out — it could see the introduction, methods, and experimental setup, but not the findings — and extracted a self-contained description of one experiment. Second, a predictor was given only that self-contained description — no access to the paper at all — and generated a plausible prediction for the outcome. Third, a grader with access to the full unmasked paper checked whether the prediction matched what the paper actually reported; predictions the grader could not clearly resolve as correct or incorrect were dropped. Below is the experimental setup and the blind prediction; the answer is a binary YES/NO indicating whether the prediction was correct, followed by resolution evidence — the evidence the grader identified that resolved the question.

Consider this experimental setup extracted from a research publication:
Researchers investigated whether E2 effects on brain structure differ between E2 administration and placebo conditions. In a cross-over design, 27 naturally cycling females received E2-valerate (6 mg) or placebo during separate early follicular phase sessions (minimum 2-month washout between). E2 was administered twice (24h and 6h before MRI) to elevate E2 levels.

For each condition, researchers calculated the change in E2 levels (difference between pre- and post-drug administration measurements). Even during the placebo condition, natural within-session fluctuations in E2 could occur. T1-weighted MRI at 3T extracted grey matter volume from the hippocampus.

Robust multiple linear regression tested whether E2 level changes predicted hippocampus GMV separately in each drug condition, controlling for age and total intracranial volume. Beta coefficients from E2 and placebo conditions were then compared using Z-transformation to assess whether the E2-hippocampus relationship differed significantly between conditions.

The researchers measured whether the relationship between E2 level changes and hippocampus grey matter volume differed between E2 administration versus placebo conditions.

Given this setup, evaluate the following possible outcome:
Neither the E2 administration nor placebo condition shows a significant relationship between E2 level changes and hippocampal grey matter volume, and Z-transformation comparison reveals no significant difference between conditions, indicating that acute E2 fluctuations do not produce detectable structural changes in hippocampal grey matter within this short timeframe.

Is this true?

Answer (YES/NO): YES